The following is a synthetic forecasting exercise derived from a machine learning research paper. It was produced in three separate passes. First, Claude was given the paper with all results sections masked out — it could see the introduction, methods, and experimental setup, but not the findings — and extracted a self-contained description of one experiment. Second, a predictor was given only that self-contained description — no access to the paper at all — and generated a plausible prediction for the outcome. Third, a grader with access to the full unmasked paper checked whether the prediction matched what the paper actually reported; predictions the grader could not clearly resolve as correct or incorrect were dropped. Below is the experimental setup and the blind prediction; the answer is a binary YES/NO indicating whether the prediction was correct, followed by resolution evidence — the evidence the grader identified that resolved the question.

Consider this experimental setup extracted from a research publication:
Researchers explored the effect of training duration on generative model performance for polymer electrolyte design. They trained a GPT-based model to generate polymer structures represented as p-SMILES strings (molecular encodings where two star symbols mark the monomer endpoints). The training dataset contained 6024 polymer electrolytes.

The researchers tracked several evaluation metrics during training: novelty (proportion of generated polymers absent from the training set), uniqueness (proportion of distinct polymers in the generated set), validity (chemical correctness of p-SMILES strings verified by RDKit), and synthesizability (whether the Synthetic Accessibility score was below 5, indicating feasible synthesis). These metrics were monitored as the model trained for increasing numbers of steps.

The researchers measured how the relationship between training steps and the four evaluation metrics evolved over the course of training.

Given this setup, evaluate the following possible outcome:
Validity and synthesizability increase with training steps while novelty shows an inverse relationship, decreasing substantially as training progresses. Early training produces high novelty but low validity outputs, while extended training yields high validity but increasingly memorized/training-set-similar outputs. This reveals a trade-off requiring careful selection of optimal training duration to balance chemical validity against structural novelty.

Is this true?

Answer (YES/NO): YES